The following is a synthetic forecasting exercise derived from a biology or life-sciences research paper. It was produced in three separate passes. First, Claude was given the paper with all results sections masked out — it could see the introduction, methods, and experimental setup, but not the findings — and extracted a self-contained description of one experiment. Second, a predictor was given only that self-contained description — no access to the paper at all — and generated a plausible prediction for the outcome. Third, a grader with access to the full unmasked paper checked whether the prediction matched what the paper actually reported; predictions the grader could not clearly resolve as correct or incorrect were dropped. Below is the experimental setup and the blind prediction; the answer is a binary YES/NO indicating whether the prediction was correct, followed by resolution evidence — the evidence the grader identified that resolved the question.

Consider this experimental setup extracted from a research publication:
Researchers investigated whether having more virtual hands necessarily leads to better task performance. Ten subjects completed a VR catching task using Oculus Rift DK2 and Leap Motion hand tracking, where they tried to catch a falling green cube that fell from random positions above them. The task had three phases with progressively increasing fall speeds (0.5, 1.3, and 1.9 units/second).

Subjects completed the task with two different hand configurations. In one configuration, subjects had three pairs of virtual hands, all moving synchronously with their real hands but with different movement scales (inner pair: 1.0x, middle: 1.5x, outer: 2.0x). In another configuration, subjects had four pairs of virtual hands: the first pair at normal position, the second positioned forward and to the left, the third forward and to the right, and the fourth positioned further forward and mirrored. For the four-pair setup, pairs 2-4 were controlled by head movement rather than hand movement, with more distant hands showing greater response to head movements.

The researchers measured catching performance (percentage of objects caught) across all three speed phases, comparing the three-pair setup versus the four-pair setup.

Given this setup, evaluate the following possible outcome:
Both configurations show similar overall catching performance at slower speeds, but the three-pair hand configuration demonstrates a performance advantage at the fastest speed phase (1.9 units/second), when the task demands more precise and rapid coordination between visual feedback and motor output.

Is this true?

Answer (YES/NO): NO